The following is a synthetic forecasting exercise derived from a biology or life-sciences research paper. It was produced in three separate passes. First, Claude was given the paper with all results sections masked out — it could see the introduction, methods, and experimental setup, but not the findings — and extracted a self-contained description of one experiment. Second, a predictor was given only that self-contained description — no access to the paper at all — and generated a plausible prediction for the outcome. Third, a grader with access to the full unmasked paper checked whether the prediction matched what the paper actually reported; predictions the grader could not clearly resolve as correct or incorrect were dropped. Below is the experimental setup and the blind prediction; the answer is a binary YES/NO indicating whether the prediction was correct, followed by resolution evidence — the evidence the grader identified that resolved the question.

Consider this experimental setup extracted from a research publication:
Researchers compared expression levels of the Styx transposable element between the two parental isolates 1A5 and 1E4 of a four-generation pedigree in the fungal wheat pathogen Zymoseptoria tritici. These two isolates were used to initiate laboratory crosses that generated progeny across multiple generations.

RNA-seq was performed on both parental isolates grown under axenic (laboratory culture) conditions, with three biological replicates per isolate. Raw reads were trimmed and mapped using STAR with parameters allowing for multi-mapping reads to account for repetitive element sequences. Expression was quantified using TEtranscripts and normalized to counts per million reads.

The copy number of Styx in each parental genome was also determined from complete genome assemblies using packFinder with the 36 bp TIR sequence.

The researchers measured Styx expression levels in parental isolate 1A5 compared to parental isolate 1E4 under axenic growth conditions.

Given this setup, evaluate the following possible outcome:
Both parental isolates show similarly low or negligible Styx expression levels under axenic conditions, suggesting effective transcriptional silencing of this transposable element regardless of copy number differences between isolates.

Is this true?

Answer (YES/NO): NO